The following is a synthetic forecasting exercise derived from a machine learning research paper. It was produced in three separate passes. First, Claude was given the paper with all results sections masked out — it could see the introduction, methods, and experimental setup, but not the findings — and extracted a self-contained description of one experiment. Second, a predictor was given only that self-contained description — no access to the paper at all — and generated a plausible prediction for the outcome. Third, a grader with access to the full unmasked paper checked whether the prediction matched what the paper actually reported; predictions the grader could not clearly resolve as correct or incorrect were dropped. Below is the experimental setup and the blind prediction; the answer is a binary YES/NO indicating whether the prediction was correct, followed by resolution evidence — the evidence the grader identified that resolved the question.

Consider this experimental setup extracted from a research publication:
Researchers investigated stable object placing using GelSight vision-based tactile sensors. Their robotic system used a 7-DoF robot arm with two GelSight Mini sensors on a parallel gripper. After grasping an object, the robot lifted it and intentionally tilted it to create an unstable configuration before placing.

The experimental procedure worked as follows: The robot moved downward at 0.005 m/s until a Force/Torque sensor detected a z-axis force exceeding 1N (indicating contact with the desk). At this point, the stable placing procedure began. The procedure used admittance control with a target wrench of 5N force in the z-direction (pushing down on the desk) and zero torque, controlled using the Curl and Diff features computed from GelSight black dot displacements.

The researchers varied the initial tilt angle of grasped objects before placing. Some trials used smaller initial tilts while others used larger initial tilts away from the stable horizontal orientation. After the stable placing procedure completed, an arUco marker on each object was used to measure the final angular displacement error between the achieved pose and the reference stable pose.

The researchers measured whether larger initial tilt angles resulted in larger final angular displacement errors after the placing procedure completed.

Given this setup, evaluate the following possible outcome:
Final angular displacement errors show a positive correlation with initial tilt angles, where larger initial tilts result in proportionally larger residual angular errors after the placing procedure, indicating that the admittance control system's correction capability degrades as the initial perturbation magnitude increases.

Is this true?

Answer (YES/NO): NO